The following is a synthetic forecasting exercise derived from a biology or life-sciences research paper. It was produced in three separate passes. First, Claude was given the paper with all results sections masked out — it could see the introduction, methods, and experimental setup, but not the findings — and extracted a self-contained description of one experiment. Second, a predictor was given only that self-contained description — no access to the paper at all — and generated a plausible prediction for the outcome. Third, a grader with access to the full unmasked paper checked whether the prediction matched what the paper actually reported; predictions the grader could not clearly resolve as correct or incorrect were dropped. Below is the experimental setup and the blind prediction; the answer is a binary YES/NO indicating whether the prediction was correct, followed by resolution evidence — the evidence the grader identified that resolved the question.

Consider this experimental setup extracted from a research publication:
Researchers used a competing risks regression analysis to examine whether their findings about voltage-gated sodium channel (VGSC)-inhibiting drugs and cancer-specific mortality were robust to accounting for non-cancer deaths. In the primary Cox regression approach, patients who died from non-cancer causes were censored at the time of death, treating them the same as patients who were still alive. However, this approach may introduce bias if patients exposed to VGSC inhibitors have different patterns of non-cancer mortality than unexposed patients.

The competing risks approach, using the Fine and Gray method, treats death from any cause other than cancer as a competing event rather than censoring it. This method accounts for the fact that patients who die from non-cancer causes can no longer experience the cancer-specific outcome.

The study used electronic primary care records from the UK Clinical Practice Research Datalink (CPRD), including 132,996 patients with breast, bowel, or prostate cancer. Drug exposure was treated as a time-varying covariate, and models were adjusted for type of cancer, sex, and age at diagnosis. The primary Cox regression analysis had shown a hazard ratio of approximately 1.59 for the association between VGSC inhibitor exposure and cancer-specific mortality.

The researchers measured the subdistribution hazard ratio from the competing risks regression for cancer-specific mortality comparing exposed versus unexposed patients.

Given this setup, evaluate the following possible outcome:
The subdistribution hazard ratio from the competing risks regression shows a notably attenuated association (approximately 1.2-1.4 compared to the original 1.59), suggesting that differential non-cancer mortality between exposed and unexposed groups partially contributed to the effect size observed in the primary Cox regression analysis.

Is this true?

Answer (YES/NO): NO